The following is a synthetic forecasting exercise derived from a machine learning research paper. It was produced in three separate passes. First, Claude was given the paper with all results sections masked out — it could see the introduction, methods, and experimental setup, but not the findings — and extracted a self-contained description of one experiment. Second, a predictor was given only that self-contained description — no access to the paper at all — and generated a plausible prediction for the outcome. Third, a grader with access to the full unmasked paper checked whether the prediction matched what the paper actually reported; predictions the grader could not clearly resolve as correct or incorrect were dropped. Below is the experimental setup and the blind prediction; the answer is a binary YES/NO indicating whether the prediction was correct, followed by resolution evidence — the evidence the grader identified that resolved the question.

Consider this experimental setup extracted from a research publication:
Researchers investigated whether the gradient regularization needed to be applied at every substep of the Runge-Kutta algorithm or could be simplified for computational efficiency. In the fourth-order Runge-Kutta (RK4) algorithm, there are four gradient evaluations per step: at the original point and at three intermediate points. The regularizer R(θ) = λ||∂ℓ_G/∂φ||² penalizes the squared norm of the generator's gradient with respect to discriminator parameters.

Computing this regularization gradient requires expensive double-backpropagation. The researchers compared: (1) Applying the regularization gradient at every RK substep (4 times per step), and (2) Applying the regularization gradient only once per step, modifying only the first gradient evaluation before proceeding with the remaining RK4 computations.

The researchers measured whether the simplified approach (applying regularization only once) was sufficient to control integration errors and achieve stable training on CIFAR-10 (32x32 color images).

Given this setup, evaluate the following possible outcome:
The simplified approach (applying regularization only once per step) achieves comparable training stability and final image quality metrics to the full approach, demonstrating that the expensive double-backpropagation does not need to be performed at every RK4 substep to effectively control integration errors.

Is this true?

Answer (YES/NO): YES